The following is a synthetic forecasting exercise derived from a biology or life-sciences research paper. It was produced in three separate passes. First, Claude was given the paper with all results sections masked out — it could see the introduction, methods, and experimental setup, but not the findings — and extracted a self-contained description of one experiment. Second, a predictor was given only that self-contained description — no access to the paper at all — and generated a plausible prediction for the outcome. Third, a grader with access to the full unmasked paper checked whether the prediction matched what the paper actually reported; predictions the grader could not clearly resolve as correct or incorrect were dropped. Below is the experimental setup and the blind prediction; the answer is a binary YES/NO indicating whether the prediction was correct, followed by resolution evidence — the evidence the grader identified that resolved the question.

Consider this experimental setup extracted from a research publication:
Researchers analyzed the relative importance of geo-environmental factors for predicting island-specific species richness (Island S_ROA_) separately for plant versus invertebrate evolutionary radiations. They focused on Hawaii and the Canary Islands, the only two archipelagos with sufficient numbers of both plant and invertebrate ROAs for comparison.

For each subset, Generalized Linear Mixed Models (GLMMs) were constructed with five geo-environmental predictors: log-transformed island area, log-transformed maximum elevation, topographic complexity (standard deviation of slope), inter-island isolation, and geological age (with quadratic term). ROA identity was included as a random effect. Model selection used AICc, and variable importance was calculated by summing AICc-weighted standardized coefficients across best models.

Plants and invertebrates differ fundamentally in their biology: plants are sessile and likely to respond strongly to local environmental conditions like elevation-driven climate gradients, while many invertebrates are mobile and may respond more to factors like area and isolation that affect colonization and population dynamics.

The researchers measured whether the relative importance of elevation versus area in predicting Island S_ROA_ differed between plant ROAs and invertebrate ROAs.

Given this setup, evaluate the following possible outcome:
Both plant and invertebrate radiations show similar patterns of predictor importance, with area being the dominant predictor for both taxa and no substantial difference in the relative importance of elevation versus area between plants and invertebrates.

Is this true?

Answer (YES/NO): NO